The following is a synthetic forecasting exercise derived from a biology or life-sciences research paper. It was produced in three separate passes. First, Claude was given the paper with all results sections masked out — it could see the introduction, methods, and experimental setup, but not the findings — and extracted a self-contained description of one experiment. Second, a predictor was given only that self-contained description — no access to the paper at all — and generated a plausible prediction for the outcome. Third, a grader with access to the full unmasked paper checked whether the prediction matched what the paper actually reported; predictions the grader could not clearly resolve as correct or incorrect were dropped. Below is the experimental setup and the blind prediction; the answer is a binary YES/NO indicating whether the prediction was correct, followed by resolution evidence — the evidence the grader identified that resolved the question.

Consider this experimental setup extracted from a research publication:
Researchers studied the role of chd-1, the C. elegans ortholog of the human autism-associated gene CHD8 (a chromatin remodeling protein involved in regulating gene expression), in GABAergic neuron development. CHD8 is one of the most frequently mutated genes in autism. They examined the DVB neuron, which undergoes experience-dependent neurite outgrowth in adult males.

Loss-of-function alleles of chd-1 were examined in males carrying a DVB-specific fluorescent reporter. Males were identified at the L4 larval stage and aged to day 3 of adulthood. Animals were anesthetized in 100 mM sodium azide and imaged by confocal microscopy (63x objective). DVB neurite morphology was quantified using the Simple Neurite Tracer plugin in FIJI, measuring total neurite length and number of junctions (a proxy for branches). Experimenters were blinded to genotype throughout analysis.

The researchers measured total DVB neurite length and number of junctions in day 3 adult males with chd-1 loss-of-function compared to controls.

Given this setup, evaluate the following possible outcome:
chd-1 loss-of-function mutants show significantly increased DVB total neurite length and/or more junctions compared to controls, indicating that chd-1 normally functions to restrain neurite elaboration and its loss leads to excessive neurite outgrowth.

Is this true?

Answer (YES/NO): YES